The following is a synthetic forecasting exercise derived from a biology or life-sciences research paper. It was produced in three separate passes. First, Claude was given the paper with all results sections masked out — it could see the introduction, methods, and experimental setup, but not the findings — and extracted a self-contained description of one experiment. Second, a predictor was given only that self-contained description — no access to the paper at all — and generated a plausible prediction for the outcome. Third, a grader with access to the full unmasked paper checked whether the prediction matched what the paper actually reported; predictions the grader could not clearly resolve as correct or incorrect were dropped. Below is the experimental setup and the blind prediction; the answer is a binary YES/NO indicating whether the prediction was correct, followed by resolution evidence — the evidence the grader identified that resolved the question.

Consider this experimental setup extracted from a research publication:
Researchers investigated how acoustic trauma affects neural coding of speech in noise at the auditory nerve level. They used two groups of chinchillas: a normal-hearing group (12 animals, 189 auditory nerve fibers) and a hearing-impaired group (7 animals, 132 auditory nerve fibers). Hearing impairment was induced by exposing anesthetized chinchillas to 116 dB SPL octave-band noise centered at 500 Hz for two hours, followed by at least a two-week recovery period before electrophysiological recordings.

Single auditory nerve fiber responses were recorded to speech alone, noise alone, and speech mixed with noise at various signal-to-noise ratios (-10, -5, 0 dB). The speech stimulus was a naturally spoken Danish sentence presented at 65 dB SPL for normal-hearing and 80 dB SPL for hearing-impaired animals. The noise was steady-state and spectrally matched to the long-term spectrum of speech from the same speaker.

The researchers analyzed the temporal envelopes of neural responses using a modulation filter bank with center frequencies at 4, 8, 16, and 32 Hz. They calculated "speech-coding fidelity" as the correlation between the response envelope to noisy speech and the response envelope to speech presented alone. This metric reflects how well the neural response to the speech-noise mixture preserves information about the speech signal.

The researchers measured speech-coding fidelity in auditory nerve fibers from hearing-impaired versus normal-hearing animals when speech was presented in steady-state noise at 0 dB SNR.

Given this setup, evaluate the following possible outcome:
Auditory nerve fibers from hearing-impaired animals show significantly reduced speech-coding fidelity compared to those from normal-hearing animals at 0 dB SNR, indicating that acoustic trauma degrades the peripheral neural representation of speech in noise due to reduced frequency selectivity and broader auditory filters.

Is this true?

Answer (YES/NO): YES